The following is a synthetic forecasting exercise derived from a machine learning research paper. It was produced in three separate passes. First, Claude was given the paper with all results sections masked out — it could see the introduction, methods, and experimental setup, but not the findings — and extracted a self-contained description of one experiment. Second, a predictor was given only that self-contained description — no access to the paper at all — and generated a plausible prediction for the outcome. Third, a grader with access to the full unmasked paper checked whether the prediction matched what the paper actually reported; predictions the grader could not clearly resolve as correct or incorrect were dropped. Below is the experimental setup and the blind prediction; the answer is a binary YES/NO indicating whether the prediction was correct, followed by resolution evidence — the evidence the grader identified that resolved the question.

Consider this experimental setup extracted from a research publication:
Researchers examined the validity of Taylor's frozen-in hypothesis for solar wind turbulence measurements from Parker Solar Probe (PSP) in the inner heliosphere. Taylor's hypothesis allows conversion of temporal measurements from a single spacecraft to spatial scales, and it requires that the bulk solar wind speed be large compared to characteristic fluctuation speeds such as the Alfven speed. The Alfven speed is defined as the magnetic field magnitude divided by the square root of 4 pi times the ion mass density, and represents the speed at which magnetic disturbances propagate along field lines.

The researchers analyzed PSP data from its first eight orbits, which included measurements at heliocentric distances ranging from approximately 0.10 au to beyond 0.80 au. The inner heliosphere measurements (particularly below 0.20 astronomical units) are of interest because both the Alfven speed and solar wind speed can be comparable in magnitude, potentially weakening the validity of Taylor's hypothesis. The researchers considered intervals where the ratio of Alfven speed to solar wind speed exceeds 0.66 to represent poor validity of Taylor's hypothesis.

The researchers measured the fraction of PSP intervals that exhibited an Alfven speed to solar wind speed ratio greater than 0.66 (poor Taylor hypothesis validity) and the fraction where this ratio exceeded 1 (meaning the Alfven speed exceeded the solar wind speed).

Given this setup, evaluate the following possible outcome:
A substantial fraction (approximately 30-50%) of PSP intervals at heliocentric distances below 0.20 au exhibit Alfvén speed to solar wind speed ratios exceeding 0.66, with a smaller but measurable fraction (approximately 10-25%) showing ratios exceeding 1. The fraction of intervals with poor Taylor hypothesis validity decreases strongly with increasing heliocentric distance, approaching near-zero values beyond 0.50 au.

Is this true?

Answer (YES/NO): NO